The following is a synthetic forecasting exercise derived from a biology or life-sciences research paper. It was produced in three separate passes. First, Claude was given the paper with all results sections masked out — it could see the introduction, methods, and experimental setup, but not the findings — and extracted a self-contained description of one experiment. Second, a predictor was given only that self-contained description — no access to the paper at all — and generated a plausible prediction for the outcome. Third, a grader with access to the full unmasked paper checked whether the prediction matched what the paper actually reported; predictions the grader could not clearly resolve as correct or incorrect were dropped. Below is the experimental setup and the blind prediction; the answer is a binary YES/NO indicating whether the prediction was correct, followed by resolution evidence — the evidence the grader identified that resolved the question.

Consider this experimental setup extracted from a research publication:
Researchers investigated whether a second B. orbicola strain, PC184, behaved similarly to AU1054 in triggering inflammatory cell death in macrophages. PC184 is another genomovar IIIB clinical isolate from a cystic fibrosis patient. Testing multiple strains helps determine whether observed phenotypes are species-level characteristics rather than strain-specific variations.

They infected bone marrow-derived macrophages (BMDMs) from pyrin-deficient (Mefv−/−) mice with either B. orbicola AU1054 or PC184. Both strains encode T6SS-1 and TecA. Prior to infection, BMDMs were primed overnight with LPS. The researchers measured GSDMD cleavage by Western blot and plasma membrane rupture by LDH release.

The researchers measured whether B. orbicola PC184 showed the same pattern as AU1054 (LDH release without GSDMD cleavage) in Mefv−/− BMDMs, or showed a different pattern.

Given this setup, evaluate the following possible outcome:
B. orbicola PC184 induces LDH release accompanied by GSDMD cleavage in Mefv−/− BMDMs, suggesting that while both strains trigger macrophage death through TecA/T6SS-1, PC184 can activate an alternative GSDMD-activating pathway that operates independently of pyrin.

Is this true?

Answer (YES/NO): NO